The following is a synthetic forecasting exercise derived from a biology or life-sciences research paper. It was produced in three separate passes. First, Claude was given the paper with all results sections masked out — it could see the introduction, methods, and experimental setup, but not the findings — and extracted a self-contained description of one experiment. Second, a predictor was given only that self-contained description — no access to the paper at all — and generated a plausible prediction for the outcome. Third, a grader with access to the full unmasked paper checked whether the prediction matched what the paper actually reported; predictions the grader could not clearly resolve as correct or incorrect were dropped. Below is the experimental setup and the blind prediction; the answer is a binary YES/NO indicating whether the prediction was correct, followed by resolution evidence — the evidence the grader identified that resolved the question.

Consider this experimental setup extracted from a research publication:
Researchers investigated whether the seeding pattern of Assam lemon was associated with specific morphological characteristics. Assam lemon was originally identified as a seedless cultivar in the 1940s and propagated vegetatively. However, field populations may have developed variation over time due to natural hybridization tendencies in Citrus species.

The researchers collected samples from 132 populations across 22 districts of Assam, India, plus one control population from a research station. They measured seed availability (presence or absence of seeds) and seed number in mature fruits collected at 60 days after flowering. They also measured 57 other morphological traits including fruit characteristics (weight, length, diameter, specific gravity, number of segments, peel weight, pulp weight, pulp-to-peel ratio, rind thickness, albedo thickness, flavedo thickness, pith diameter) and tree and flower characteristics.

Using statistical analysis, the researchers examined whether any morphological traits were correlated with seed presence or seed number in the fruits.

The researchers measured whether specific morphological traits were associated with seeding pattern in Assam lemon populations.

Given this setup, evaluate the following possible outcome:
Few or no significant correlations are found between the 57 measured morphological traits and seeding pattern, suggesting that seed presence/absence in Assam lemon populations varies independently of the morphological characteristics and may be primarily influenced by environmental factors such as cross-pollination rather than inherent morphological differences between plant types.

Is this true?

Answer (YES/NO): NO